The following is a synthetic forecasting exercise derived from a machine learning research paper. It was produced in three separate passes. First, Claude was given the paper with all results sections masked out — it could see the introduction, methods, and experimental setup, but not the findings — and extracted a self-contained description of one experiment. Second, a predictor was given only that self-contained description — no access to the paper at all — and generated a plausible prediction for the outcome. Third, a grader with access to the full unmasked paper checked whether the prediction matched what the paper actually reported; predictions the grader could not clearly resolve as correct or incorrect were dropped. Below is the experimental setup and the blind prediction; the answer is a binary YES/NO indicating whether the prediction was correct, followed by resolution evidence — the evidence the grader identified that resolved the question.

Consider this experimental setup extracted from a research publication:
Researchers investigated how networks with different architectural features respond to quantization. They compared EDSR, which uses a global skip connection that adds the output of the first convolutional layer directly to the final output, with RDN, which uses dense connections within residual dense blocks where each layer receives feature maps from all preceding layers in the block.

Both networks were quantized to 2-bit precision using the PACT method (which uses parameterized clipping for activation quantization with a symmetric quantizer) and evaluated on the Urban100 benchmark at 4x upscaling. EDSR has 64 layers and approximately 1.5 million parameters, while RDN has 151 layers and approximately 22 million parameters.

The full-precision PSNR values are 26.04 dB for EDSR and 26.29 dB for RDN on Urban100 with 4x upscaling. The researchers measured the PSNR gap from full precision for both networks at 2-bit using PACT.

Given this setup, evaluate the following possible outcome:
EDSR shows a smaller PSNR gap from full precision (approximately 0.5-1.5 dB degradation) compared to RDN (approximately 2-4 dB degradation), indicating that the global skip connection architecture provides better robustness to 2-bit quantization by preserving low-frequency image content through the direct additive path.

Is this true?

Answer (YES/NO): NO